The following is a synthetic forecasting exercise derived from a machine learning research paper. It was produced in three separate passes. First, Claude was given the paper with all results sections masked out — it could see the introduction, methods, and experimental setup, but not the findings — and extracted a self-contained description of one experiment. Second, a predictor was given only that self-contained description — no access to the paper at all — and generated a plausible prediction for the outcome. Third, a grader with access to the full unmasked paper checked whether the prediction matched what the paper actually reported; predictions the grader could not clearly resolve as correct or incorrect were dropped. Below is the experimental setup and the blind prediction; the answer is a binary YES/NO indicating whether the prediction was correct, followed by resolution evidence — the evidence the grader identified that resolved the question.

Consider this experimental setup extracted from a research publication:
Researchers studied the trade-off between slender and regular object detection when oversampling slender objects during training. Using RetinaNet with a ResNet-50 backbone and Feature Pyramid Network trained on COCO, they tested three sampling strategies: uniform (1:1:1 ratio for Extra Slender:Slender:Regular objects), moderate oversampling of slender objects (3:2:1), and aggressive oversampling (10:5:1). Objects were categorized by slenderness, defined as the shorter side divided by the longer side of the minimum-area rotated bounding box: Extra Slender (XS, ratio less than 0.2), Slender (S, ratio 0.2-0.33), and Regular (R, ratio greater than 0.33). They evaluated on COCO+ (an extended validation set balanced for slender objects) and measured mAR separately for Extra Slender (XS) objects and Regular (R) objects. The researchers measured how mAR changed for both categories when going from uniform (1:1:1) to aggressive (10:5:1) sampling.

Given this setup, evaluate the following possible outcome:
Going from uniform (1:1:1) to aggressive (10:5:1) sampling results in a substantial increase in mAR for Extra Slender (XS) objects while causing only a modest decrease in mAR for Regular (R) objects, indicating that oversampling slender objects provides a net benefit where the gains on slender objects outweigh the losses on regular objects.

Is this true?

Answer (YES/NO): NO